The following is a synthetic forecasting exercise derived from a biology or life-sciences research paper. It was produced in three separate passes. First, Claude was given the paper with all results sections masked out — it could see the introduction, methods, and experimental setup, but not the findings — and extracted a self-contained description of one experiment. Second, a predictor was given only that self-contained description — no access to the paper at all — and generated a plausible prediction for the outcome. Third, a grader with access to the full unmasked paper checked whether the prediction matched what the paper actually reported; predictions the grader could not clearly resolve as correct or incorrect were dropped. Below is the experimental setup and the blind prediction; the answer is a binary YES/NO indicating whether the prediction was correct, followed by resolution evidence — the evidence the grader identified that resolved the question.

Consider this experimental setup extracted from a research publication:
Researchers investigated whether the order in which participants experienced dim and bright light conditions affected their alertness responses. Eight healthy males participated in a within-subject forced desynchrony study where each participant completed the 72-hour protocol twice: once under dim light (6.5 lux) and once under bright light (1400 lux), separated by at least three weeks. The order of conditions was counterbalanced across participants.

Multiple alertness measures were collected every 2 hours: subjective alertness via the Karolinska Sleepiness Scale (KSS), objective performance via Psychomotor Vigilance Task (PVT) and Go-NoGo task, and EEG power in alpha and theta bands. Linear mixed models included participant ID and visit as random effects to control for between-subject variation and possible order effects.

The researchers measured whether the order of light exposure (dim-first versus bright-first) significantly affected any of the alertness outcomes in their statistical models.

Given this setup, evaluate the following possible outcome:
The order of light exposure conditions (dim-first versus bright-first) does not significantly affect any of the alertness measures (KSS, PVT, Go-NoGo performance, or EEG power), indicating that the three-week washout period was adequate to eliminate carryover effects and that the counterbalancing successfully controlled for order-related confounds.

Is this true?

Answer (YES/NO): YES